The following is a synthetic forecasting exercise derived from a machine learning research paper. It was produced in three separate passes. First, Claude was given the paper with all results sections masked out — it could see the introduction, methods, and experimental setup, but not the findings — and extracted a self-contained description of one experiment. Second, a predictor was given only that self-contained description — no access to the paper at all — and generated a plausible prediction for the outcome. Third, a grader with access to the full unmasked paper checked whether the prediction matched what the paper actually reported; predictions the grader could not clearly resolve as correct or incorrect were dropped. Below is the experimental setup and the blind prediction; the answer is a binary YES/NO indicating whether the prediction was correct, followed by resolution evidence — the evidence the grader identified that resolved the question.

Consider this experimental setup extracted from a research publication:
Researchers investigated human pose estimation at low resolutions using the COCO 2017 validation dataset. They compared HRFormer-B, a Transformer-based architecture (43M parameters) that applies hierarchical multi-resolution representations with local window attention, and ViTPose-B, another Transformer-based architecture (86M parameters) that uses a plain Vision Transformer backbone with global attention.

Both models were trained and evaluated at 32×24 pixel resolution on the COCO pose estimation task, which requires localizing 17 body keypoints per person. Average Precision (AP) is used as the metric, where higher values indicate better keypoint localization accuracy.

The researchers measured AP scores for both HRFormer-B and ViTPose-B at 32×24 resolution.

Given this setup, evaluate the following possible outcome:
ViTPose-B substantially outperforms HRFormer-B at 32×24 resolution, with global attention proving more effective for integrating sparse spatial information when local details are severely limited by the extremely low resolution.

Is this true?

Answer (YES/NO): YES